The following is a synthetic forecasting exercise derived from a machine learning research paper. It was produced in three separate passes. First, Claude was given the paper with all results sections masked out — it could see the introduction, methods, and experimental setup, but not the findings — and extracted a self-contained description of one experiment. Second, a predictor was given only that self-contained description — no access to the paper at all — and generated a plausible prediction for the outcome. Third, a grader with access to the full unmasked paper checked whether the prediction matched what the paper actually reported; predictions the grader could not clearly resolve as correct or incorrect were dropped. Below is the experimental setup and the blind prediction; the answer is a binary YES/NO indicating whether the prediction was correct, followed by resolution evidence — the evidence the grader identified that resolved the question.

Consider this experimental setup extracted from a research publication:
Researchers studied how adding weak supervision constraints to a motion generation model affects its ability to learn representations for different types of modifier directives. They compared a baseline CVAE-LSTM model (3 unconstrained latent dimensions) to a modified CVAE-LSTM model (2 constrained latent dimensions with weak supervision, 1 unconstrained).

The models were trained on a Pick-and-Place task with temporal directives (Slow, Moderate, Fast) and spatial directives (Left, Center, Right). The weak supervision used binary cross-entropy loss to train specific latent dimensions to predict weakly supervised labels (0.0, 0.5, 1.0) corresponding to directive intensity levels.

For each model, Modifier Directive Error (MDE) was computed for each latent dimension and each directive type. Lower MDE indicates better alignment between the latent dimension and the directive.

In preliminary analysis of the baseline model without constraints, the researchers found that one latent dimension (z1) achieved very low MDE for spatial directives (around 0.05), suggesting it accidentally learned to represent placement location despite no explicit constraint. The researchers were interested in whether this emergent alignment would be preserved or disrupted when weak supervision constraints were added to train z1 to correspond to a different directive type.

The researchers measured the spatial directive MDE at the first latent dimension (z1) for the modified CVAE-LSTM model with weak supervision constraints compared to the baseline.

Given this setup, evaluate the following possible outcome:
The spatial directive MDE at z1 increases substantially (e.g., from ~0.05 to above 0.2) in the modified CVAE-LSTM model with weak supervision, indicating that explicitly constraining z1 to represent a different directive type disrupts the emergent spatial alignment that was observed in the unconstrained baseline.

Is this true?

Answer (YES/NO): YES